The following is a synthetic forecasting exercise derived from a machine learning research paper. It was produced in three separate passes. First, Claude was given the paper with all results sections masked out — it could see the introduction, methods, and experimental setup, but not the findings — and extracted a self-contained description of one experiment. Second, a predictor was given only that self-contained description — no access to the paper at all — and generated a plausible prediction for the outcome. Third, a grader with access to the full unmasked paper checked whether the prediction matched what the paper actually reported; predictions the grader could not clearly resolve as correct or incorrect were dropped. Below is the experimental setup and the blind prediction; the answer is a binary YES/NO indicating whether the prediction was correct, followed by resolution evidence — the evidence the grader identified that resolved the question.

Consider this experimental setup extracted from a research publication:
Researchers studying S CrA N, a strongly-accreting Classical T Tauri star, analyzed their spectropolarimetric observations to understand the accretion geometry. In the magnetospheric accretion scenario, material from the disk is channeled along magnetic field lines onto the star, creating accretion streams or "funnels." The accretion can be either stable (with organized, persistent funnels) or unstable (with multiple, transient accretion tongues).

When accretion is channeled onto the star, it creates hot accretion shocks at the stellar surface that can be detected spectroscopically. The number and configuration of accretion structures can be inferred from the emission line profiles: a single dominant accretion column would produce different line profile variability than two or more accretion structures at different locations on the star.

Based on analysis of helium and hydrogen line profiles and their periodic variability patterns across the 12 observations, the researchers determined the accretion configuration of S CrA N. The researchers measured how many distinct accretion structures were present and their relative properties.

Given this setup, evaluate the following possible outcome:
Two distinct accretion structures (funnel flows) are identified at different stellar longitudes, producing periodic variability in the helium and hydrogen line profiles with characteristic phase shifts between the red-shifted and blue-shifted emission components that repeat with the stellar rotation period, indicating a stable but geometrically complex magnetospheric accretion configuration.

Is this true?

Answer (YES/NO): NO